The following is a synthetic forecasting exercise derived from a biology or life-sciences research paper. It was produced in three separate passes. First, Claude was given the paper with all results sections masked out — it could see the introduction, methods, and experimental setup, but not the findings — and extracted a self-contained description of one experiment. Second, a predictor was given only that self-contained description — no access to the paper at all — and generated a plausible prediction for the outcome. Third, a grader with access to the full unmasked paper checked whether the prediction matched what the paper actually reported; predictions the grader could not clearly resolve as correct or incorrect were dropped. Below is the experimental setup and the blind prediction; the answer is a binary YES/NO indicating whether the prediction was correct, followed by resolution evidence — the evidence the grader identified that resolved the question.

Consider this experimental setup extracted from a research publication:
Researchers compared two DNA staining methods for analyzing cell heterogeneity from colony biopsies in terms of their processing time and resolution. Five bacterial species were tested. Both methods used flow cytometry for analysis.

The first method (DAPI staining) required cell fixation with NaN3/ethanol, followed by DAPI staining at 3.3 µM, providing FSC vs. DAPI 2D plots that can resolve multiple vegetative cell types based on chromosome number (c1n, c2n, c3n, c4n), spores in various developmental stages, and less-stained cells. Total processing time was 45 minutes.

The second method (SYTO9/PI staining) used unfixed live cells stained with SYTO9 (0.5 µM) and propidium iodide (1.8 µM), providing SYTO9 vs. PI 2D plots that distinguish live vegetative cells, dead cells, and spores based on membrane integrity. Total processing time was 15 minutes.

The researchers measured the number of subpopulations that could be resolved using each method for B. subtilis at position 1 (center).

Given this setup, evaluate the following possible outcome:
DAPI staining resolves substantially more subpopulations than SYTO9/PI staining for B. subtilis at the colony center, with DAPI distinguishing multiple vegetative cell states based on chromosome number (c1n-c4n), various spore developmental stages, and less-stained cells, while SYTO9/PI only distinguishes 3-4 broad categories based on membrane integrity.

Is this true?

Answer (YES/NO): NO